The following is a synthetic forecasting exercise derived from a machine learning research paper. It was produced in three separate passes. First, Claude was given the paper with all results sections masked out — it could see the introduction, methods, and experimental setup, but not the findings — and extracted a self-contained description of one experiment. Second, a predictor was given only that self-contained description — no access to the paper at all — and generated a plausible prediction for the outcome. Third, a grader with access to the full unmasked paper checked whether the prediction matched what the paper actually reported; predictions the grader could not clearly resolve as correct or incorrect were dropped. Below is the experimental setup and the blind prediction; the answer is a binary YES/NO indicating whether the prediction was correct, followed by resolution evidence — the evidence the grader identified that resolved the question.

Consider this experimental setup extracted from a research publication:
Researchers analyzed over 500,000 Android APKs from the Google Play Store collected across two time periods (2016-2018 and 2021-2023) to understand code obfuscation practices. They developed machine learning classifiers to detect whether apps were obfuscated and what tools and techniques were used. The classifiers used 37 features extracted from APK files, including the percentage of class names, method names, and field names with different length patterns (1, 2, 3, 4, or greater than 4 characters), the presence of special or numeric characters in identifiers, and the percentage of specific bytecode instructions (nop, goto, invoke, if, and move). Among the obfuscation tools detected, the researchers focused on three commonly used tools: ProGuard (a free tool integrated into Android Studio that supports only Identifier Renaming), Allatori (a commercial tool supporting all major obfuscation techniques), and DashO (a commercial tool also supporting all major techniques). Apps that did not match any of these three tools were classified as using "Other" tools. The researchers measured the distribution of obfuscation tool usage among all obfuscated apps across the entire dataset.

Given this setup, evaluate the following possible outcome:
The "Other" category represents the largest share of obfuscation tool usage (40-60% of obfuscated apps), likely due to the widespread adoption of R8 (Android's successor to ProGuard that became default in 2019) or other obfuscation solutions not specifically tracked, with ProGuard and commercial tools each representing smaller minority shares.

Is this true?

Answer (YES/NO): NO